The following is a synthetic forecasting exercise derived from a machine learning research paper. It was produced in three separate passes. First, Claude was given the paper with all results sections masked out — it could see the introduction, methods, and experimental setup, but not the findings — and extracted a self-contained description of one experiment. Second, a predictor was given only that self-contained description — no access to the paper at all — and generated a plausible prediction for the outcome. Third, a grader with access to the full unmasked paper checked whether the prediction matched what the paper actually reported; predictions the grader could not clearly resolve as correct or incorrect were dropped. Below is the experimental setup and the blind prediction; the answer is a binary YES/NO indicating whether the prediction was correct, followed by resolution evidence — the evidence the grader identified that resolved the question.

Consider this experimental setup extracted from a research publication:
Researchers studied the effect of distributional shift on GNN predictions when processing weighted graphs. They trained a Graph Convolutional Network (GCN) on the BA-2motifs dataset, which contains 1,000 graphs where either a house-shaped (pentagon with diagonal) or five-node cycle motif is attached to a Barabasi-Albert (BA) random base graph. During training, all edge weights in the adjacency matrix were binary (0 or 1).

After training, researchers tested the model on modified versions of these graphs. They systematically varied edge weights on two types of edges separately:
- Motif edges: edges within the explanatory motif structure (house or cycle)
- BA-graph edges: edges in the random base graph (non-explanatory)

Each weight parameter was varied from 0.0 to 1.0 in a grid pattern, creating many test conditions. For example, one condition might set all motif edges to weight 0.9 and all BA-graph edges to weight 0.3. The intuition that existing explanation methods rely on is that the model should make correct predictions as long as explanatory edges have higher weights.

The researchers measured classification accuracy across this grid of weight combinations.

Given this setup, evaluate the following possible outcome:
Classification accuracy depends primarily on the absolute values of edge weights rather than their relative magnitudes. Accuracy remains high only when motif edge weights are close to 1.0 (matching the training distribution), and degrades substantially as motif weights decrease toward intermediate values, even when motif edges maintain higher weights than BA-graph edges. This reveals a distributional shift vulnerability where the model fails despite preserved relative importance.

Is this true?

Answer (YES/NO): NO